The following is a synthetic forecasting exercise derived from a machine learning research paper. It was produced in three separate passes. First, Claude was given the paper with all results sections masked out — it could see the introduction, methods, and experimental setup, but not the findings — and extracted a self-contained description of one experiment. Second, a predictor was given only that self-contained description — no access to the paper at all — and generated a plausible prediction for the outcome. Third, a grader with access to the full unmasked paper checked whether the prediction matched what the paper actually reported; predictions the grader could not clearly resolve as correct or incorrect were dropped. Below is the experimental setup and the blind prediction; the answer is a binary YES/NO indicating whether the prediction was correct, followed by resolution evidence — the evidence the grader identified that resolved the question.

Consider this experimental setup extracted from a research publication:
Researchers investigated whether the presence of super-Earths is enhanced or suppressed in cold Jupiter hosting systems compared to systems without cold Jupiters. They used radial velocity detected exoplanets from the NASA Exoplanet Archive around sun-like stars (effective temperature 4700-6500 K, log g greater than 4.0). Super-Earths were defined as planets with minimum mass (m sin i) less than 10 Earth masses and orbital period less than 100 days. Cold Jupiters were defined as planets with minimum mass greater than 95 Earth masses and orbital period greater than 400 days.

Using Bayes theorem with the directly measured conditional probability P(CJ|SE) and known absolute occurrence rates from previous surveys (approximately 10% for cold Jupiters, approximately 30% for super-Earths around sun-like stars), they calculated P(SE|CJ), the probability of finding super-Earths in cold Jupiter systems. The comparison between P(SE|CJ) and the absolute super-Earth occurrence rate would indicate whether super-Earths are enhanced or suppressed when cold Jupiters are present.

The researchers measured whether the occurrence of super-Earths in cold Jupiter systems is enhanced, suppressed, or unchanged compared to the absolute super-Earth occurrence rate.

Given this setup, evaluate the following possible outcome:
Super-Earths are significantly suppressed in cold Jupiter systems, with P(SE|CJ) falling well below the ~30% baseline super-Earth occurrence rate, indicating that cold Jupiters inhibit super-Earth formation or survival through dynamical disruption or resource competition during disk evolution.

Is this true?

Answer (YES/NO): NO